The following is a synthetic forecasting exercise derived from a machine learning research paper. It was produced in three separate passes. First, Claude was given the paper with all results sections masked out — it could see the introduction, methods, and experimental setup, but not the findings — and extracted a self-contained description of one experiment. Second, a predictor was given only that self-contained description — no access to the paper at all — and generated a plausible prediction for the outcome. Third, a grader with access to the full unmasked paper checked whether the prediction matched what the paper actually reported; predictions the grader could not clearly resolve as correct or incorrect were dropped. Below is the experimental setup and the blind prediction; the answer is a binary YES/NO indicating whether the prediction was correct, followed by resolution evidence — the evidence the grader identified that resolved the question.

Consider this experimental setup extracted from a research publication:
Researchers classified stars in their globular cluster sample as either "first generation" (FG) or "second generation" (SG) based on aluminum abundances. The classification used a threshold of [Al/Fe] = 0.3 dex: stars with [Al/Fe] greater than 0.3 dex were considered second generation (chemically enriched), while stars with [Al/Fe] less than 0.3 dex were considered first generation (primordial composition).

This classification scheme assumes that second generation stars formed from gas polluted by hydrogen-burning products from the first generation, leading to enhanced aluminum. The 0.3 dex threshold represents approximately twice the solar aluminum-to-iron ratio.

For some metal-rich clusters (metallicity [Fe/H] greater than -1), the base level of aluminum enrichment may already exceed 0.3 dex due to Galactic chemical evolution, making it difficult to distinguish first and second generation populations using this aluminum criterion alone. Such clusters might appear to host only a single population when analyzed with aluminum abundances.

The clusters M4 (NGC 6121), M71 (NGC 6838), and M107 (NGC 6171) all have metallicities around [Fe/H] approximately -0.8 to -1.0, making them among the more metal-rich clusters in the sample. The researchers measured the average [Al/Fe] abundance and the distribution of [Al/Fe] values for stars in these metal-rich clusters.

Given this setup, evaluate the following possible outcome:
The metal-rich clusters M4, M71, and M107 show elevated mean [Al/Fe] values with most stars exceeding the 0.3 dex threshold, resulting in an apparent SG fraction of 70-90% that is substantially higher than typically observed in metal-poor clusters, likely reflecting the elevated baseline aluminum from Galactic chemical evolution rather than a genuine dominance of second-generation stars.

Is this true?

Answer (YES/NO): NO